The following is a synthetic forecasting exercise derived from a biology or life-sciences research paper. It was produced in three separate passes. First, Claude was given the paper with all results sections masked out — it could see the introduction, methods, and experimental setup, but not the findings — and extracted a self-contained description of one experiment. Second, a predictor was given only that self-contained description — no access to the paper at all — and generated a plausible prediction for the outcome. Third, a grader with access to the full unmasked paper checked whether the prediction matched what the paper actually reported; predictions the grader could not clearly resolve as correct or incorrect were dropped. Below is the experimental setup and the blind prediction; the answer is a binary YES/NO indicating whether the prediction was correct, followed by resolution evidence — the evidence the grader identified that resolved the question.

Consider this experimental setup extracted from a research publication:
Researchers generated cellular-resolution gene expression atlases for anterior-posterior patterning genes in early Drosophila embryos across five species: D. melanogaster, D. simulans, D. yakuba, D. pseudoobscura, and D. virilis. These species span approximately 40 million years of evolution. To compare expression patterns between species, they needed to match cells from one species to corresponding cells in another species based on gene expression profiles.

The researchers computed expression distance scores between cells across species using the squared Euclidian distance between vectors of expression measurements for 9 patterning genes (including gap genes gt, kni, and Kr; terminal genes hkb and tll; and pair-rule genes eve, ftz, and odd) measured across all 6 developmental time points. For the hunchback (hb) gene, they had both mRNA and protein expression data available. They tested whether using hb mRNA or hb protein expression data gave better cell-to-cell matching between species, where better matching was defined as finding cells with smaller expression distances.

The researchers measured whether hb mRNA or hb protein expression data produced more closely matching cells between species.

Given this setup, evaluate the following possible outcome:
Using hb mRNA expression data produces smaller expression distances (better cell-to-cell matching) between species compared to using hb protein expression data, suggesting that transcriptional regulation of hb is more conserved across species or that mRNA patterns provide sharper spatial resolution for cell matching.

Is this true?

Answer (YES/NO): NO